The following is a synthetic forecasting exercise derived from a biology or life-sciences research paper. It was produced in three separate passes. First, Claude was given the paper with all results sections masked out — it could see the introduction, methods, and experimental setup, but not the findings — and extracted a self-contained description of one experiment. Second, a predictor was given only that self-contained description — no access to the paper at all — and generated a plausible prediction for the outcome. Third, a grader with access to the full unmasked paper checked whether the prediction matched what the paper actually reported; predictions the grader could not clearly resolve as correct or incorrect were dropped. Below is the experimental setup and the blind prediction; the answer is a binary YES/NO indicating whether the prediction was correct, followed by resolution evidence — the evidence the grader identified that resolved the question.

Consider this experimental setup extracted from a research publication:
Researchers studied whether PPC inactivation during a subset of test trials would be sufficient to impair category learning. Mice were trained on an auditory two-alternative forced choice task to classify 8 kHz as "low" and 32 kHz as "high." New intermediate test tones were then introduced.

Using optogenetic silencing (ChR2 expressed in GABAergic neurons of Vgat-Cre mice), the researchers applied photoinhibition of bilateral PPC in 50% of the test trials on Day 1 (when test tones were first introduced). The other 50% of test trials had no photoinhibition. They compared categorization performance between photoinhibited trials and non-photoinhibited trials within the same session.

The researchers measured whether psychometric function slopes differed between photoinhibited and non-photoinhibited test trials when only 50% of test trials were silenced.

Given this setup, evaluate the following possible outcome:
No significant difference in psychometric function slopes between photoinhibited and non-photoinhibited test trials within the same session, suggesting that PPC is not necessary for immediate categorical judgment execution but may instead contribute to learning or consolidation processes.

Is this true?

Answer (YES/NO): YES